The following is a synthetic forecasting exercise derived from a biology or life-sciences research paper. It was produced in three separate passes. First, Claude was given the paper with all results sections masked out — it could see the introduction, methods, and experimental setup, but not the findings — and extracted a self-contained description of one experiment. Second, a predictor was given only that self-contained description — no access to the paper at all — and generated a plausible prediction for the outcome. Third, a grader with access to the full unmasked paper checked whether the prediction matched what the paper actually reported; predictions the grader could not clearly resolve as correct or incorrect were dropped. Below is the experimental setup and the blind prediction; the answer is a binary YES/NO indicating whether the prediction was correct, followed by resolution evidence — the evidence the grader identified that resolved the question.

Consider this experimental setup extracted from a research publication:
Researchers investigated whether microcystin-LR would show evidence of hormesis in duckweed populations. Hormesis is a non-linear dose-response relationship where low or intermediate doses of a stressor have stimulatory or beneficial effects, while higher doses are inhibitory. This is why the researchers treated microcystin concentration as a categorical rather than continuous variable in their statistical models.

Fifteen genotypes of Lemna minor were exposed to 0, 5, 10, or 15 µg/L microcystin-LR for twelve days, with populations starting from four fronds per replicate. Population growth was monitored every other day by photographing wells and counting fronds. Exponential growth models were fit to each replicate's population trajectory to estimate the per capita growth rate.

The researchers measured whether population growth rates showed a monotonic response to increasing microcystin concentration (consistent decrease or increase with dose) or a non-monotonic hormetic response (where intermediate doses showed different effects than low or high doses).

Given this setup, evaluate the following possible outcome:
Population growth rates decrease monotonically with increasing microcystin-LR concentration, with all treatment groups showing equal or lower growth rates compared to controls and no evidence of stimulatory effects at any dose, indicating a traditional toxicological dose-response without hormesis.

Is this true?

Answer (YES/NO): NO